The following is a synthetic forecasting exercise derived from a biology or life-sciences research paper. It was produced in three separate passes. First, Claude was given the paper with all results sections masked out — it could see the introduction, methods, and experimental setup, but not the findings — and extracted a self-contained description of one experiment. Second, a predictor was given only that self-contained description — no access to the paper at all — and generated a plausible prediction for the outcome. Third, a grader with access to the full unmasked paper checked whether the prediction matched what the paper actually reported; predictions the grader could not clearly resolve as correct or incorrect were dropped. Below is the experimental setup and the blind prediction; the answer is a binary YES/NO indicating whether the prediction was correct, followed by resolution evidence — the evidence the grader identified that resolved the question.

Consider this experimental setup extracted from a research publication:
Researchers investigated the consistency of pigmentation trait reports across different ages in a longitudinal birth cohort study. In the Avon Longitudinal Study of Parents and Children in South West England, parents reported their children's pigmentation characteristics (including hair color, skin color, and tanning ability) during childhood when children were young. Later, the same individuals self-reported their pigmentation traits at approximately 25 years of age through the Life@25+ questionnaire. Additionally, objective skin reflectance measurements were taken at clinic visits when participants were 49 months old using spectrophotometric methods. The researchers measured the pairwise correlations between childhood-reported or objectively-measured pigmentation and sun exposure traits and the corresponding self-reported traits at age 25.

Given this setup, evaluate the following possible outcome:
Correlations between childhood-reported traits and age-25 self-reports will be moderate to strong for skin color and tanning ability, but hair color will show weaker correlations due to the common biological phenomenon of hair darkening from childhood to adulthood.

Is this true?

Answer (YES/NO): NO